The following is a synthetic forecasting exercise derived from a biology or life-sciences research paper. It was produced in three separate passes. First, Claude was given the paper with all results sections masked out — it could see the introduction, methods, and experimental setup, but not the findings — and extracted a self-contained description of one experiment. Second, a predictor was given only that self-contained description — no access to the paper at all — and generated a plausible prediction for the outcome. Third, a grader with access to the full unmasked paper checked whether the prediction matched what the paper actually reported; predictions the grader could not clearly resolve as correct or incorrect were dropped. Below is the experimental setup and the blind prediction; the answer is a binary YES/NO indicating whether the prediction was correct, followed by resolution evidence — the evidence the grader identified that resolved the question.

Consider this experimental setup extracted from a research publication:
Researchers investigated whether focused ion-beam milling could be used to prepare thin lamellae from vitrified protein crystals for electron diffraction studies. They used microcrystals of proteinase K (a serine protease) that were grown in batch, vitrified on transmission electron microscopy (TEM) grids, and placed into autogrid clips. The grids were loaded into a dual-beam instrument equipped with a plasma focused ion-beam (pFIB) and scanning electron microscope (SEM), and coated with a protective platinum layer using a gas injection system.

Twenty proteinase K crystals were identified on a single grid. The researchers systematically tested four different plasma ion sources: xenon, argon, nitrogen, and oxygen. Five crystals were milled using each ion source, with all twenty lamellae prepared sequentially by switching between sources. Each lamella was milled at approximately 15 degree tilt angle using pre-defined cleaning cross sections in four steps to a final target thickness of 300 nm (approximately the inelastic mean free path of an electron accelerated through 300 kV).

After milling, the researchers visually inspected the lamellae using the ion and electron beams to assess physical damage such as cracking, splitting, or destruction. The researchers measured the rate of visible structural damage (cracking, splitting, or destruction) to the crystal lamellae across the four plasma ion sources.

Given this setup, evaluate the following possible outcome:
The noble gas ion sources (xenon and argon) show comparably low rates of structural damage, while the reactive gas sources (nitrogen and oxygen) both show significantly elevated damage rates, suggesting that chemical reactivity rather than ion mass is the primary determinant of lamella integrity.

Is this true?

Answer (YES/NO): YES